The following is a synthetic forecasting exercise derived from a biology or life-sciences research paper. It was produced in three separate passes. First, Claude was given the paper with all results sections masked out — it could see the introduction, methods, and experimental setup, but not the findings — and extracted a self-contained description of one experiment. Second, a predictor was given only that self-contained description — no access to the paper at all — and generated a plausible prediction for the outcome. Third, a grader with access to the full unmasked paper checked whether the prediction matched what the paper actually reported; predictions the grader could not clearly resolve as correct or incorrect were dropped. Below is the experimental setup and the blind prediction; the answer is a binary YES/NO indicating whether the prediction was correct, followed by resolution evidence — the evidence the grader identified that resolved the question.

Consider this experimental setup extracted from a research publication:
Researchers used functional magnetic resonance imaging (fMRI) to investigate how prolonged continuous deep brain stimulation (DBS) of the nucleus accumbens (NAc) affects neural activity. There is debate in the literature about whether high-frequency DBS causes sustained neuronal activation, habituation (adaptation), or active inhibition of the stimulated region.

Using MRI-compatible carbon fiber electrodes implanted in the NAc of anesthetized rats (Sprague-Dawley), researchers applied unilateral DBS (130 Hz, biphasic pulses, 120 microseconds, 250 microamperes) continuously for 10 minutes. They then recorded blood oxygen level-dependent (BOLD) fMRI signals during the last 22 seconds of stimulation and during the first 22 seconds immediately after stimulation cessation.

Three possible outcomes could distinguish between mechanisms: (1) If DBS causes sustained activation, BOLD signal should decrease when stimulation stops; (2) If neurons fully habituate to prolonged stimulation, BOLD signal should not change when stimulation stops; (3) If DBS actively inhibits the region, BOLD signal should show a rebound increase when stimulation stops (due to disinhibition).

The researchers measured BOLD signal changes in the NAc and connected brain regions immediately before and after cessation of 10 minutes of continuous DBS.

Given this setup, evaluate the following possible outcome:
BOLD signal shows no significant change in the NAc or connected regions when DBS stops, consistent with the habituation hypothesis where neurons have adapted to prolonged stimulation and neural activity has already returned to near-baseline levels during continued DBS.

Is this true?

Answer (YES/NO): NO